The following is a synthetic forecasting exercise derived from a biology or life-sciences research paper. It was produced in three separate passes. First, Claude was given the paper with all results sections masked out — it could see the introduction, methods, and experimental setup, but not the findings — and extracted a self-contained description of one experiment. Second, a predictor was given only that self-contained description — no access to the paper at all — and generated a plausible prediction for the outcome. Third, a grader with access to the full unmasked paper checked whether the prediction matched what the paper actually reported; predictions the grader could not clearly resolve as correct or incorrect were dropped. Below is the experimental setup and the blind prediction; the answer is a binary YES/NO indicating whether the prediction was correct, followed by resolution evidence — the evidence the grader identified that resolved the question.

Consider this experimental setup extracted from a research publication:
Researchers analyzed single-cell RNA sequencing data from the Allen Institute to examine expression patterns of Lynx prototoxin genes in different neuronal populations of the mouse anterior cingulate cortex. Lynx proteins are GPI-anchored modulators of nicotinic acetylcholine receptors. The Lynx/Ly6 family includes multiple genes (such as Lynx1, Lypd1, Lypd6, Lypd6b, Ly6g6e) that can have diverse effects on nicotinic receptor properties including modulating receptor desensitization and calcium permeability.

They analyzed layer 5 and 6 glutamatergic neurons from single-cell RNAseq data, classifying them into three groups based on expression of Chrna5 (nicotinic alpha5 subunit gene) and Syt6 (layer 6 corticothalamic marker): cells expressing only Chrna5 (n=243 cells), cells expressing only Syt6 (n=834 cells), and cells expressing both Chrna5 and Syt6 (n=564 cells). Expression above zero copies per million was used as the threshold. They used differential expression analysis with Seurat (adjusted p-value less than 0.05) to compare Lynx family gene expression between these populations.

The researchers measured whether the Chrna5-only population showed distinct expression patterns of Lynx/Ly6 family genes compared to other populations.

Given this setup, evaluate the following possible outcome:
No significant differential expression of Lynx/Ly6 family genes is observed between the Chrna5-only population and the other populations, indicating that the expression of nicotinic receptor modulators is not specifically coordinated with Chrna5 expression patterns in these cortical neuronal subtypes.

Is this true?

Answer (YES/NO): NO